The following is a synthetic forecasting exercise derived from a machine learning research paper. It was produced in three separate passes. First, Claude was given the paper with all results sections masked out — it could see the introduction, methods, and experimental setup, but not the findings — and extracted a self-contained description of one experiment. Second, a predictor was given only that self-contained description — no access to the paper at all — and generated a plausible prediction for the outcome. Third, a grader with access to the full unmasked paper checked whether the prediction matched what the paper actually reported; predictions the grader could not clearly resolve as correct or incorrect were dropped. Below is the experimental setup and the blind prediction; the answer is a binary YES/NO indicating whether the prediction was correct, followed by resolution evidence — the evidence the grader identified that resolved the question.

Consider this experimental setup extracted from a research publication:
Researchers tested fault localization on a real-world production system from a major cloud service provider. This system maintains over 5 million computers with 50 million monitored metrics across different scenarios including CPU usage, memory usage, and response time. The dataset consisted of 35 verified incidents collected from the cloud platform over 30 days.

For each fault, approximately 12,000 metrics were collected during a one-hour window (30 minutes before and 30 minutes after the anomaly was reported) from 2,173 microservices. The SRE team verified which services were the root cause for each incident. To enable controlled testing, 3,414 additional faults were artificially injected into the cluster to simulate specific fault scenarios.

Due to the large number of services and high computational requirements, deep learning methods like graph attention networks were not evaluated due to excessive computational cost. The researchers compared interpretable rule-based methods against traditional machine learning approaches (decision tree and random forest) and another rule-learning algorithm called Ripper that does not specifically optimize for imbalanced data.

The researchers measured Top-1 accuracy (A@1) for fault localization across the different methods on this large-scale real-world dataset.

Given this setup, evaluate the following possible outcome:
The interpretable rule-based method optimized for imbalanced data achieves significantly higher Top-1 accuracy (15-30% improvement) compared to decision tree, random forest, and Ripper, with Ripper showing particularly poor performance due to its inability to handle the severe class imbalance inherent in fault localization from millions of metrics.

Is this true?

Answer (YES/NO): NO